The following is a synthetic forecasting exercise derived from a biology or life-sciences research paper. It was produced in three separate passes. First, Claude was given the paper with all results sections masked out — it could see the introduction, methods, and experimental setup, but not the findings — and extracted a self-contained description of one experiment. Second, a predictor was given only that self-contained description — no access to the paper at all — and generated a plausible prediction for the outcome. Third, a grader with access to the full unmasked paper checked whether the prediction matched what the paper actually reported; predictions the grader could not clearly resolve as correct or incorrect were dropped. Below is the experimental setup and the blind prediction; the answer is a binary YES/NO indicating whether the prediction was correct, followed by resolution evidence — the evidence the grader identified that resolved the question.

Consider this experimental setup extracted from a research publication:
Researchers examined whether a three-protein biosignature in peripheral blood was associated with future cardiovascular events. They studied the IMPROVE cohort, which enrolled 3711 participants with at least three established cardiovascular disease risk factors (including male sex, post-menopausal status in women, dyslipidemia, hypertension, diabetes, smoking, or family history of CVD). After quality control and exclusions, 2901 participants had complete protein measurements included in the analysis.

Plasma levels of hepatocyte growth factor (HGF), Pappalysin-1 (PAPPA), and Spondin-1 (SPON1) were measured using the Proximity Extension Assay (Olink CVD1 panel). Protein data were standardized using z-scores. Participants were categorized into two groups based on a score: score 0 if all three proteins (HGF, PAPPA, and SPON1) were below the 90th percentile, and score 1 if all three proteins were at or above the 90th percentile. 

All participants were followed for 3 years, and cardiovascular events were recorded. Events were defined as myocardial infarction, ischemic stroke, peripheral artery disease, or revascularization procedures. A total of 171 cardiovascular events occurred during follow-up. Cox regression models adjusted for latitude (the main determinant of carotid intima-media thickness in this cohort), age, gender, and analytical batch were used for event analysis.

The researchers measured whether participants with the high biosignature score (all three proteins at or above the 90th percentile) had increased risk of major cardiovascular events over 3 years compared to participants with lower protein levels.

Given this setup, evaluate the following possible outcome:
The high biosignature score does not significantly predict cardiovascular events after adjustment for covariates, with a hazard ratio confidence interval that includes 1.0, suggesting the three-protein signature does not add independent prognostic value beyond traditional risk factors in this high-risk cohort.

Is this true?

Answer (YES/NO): NO